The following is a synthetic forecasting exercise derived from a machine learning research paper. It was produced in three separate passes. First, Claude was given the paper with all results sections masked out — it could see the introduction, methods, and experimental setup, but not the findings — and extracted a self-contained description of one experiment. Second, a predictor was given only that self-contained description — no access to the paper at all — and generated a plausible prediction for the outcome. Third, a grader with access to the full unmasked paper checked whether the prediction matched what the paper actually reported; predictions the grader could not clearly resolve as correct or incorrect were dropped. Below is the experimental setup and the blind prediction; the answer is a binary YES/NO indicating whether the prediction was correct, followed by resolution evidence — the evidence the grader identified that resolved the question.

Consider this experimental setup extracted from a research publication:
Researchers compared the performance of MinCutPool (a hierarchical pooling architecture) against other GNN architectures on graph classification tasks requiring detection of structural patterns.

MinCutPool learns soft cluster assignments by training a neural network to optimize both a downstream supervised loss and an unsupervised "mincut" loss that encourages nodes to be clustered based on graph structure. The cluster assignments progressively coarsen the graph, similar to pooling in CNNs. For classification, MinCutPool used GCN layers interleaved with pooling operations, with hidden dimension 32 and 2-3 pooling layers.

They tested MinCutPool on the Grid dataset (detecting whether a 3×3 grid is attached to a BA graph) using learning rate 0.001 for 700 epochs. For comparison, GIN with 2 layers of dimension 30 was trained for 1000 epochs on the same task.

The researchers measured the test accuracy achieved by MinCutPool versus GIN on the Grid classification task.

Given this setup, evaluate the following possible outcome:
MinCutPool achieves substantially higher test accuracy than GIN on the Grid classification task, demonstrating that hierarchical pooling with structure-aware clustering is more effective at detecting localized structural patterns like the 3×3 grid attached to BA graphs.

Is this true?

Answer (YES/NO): NO